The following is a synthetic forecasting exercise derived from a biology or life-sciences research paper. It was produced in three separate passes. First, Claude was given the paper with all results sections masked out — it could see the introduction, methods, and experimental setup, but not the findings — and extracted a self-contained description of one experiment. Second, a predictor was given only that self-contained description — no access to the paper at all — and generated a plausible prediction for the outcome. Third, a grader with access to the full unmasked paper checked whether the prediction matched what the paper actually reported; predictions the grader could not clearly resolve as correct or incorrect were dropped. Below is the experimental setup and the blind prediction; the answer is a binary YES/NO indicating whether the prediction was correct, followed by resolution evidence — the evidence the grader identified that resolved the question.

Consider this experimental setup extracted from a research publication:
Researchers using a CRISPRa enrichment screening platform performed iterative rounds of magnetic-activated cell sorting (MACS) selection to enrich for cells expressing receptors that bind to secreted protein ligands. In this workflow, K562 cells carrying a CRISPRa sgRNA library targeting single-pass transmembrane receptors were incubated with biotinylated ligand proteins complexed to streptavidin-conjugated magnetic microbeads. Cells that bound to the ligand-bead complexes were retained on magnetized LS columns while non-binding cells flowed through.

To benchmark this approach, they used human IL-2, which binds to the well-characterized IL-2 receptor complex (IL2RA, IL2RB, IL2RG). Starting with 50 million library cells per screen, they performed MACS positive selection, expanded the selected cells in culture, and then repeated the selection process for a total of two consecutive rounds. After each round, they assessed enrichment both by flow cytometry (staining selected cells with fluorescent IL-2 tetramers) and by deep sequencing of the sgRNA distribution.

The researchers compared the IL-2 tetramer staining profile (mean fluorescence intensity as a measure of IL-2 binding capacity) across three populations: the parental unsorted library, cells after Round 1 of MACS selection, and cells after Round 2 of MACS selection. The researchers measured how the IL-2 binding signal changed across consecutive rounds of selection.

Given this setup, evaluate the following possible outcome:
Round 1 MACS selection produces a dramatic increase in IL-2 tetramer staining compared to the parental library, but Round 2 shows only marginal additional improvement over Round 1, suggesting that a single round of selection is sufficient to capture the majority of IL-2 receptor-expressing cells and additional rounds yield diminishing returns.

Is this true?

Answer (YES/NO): NO